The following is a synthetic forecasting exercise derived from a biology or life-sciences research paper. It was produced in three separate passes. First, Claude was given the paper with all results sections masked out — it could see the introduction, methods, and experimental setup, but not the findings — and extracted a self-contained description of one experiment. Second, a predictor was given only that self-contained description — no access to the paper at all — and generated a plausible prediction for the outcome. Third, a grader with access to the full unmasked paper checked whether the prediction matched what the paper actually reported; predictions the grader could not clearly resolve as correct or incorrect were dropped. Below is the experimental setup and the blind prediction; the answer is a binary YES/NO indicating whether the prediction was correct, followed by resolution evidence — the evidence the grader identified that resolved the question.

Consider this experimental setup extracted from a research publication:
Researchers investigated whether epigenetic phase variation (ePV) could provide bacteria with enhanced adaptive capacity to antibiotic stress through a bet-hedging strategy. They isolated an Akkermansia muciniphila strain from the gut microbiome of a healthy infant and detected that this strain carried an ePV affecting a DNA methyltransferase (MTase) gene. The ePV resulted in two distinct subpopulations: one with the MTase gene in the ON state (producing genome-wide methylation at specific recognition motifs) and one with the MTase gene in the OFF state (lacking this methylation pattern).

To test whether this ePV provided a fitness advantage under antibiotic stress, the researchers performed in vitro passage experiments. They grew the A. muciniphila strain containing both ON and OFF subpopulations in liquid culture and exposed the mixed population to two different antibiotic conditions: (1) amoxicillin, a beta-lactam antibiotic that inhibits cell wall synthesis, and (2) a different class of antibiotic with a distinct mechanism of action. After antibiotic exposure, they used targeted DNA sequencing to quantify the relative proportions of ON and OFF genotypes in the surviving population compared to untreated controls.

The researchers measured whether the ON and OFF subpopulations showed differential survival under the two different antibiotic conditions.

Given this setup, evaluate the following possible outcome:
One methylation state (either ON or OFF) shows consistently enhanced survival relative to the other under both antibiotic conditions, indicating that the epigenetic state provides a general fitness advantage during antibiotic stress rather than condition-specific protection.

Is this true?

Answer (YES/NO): NO